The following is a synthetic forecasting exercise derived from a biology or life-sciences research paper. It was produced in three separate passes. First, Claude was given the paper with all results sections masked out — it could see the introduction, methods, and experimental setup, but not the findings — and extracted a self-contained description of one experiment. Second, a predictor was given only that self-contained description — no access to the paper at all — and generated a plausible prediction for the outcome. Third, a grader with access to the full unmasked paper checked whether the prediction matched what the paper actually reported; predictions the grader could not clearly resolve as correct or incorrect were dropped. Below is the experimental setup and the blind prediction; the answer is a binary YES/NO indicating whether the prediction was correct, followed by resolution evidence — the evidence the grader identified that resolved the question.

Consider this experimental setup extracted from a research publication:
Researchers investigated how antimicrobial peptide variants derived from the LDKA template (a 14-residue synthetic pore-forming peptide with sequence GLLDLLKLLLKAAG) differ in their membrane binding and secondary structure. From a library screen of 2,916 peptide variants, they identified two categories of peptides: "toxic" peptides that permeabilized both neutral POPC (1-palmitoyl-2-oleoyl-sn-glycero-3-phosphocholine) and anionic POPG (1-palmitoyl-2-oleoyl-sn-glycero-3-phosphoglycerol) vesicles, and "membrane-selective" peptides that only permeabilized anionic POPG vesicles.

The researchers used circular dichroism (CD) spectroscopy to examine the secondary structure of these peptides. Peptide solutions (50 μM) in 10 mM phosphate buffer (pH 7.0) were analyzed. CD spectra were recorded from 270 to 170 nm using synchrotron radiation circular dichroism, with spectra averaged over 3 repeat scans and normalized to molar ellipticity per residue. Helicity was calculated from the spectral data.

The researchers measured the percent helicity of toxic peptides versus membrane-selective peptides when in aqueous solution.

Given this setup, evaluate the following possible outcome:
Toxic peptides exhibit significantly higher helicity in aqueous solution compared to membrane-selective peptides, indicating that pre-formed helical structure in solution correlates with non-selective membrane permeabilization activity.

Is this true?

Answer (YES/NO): YES